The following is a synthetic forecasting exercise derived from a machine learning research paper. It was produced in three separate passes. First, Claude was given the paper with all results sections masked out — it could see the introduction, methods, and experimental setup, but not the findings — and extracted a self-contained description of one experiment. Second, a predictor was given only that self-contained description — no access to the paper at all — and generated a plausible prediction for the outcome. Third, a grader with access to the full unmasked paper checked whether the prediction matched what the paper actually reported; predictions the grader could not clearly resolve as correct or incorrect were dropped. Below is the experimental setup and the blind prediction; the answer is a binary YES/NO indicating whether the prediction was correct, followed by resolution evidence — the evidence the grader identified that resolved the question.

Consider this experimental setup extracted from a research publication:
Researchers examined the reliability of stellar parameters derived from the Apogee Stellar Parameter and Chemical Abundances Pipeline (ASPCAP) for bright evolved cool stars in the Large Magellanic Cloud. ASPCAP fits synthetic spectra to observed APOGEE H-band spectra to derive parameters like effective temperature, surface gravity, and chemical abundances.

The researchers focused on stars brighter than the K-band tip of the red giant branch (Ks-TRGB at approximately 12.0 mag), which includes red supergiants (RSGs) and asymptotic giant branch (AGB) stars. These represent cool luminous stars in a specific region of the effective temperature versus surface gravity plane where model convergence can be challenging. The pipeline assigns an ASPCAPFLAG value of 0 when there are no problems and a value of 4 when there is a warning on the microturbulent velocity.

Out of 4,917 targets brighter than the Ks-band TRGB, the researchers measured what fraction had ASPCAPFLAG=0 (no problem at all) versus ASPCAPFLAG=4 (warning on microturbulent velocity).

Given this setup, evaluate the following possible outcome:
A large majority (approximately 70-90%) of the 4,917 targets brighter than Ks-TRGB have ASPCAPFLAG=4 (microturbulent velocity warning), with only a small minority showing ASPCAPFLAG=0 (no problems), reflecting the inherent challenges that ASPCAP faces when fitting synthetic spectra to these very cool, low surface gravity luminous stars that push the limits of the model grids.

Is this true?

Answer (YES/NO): NO